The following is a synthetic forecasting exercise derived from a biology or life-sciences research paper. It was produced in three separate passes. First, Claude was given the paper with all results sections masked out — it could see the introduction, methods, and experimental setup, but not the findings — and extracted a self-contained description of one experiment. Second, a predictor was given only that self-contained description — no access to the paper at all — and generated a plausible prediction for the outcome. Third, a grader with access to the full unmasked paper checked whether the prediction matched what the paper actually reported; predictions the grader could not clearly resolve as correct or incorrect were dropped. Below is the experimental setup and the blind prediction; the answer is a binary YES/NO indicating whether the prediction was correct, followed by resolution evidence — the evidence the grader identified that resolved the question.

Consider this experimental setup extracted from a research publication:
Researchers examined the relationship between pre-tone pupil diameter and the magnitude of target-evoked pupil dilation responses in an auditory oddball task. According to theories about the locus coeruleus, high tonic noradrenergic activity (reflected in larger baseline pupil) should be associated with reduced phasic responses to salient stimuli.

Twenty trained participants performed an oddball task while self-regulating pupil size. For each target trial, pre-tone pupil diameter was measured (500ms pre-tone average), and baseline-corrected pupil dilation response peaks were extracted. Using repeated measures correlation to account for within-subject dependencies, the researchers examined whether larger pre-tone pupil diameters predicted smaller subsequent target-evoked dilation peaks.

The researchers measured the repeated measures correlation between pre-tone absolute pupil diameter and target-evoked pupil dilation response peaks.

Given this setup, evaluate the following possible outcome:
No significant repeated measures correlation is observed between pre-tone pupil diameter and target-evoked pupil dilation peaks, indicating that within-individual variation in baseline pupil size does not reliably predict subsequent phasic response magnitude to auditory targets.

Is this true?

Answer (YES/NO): NO